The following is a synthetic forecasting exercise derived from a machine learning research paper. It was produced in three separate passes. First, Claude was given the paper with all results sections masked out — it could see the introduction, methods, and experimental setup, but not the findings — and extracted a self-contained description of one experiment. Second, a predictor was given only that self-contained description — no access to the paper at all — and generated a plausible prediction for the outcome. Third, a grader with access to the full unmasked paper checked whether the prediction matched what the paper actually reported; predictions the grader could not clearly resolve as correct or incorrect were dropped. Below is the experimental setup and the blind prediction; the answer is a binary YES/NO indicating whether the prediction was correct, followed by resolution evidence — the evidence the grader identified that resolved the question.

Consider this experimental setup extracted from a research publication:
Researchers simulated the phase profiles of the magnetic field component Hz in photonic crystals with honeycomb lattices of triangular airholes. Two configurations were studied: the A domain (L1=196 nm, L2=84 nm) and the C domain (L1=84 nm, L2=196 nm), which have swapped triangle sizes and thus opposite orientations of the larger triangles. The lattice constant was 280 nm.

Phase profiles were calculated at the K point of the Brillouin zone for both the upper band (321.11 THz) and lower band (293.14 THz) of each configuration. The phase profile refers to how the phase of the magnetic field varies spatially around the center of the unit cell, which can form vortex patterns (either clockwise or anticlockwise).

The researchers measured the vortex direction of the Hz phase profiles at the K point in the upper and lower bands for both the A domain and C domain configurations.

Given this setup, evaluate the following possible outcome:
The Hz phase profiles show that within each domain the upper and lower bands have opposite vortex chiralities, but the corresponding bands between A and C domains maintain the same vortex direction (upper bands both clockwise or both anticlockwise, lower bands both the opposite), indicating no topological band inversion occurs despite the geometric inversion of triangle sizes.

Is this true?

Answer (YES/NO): NO